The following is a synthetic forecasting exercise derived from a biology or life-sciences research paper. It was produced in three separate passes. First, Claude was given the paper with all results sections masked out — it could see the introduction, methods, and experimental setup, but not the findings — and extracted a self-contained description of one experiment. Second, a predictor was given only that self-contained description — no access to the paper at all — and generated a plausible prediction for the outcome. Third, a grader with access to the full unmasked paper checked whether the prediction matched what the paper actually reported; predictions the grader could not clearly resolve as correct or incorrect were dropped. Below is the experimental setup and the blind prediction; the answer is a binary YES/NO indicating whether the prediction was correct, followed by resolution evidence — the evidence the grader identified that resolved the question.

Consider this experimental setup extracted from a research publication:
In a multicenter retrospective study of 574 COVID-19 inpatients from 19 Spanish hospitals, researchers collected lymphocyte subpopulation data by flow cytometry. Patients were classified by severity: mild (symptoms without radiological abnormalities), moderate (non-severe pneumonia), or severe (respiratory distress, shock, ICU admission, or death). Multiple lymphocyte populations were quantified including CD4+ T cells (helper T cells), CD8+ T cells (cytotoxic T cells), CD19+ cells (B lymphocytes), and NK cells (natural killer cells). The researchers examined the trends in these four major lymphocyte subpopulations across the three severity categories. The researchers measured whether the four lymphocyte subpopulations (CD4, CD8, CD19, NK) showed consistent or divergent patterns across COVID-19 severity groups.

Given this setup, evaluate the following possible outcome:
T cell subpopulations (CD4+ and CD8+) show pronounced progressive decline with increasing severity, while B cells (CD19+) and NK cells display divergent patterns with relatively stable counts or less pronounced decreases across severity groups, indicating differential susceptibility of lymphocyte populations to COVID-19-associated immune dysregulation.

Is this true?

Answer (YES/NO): NO